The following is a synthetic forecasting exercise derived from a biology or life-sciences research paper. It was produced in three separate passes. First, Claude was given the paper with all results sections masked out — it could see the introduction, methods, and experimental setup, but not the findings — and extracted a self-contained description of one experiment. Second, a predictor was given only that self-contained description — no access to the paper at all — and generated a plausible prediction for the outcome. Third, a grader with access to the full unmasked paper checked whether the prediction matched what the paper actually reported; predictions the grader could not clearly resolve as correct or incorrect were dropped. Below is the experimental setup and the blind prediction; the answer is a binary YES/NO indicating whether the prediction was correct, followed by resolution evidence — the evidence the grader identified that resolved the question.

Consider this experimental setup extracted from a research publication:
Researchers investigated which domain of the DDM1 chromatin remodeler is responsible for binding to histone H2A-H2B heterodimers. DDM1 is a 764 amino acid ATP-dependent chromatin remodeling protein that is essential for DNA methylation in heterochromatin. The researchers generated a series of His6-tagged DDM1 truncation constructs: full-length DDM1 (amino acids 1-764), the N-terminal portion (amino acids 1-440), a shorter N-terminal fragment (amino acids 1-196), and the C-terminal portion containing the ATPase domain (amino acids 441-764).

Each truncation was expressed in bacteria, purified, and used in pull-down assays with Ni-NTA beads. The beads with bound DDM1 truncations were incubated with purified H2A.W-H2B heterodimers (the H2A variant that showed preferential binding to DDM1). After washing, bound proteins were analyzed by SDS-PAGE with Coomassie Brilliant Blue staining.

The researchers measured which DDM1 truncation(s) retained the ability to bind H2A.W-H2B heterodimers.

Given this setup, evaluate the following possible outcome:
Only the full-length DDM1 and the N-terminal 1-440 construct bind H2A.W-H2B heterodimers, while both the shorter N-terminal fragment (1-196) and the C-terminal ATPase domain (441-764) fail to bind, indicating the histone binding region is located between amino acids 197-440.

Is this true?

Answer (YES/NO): NO